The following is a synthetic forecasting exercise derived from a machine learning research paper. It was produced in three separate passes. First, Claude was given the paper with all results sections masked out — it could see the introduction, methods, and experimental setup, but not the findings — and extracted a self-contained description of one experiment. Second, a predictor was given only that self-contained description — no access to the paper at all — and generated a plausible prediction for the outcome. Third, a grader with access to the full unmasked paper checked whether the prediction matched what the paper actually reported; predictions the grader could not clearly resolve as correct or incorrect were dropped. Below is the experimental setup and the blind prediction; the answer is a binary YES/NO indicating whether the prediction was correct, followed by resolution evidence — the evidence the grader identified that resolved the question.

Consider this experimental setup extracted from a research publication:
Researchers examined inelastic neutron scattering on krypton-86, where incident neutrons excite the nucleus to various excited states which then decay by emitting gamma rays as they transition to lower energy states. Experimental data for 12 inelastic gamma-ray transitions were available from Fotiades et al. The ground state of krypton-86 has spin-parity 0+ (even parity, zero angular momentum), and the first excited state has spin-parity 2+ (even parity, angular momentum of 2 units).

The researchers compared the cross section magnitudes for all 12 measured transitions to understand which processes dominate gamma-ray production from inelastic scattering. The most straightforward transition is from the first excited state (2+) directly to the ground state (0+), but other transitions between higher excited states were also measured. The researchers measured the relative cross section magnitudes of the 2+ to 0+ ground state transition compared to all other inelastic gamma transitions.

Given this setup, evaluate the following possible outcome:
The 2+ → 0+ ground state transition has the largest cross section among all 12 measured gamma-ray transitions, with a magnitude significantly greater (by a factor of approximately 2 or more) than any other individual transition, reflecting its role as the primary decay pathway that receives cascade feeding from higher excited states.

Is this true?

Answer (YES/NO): YES